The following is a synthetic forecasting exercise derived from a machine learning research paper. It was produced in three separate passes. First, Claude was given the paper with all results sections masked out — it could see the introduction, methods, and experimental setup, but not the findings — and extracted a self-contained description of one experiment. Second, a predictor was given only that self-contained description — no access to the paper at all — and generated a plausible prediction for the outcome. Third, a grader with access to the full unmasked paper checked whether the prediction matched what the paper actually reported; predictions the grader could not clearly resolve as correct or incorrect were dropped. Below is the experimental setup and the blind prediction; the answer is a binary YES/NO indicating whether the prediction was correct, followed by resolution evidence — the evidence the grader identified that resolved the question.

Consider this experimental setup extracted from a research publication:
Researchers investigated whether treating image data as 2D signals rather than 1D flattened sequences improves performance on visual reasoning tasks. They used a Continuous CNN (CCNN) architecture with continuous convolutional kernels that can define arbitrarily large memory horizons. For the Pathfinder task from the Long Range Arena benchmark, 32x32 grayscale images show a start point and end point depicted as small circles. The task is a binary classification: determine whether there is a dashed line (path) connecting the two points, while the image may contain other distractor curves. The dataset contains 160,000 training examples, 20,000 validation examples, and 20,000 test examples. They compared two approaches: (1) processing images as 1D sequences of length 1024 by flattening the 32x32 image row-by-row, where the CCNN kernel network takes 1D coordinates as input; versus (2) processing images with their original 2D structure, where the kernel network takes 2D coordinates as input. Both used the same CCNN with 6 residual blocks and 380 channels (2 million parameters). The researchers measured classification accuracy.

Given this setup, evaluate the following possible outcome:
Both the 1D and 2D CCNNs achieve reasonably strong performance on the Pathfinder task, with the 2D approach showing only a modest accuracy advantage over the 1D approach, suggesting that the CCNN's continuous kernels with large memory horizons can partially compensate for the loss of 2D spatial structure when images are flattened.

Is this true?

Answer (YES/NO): NO